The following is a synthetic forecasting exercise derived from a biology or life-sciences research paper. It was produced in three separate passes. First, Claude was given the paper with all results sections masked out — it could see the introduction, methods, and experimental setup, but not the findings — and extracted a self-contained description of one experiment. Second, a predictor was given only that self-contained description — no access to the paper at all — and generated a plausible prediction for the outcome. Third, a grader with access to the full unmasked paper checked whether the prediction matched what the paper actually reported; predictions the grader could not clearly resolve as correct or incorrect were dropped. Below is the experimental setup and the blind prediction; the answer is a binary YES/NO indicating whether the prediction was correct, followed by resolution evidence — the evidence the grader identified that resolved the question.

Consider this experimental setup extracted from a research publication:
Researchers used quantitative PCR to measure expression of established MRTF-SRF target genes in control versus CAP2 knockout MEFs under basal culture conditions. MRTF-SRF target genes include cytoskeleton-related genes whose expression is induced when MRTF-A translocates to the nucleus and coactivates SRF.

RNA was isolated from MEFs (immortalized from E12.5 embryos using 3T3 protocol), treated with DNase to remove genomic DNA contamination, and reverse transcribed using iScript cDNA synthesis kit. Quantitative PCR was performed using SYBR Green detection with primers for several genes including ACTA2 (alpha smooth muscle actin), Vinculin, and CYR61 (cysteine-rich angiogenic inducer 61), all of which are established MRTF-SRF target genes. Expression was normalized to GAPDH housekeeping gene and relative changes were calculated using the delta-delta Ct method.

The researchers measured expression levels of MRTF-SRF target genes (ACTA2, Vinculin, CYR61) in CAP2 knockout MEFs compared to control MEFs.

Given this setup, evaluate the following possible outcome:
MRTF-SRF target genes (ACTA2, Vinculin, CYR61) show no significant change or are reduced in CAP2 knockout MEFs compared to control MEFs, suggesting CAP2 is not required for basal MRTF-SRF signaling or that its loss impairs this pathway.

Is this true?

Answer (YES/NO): YES